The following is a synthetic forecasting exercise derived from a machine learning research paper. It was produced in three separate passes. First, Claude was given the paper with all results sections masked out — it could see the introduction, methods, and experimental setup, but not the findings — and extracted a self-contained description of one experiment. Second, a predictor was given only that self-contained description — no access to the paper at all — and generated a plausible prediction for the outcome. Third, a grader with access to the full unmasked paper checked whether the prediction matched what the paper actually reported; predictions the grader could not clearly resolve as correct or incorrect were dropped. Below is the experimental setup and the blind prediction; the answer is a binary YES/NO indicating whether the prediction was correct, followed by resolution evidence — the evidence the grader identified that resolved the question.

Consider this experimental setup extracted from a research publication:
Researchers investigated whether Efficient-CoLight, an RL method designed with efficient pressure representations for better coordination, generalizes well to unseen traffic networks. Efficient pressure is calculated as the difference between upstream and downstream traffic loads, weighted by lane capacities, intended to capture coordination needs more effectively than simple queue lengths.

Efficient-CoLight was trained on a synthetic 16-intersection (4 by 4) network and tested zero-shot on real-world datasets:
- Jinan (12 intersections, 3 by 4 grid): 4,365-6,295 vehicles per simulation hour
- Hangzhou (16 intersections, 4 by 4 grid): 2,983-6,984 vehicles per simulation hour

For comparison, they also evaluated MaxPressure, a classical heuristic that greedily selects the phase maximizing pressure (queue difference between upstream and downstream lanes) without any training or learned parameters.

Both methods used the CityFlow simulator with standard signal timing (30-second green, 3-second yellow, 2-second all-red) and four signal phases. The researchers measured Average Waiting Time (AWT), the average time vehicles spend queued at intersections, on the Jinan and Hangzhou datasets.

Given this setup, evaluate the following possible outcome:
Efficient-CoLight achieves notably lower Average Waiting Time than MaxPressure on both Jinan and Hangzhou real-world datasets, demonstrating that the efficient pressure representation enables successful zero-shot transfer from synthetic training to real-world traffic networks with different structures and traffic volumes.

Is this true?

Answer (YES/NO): NO